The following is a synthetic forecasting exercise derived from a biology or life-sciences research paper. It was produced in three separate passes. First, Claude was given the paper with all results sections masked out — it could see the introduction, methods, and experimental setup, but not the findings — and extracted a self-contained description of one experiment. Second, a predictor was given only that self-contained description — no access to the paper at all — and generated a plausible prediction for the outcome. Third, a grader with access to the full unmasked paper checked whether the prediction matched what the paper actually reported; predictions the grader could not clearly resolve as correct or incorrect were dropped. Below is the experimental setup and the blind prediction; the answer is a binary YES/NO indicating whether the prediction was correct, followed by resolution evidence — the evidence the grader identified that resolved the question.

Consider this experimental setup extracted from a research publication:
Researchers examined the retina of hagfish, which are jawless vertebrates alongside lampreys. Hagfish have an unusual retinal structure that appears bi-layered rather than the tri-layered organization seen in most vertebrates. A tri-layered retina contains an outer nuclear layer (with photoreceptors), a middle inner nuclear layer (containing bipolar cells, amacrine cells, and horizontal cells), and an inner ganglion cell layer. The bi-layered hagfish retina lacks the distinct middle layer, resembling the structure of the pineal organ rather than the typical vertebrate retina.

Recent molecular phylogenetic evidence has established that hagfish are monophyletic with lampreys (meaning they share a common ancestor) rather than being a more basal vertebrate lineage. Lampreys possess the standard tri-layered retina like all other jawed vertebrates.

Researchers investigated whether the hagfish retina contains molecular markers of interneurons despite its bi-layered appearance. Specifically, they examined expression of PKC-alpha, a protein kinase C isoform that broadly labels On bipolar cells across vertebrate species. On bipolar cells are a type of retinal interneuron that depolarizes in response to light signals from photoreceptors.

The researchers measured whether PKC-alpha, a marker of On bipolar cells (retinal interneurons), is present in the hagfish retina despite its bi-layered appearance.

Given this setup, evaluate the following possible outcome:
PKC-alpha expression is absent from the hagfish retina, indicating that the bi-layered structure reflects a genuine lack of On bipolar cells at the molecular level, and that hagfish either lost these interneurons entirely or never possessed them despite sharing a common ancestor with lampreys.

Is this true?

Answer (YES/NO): NO